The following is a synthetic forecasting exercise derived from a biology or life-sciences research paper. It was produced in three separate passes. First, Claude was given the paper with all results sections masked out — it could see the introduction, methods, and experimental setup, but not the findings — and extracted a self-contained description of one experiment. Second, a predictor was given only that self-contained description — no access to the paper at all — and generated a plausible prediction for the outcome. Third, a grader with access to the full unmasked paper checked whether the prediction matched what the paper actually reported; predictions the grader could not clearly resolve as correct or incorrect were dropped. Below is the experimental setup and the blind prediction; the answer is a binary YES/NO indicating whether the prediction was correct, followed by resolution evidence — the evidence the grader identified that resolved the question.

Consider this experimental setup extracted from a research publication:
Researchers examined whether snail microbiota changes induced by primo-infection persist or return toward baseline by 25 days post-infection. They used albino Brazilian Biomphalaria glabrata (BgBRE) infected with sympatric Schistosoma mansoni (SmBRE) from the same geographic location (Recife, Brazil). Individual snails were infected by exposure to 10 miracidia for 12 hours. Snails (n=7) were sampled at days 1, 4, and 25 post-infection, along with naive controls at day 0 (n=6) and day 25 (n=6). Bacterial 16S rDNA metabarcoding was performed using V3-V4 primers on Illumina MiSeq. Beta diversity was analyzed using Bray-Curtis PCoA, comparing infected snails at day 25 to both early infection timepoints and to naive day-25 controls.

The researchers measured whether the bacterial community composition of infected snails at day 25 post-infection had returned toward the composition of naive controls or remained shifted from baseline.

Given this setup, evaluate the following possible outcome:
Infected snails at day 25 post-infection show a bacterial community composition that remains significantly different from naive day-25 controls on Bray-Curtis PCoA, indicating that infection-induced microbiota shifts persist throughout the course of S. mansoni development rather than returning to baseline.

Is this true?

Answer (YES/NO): NO